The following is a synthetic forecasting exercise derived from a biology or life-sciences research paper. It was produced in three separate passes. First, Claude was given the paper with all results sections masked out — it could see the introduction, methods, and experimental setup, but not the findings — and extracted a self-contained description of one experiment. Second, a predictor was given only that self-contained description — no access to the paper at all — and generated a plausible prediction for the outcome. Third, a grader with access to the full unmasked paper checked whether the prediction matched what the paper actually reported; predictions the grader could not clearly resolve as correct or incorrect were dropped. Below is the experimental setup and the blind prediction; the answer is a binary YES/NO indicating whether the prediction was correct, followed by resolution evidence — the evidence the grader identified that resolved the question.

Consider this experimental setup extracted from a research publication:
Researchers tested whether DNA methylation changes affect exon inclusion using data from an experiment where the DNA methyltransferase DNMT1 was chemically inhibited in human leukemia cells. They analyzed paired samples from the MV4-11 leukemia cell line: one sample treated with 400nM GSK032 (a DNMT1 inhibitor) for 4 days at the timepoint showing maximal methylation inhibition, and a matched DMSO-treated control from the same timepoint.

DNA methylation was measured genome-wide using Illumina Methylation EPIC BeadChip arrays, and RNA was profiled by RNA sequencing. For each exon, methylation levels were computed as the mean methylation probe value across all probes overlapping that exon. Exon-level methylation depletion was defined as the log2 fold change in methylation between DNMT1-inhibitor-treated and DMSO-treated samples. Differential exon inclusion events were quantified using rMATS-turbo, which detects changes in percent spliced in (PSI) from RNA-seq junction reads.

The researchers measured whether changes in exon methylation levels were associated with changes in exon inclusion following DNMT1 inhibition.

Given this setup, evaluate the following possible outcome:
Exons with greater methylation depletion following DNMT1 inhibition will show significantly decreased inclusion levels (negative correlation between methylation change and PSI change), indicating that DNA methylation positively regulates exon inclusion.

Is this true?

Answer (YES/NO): NO